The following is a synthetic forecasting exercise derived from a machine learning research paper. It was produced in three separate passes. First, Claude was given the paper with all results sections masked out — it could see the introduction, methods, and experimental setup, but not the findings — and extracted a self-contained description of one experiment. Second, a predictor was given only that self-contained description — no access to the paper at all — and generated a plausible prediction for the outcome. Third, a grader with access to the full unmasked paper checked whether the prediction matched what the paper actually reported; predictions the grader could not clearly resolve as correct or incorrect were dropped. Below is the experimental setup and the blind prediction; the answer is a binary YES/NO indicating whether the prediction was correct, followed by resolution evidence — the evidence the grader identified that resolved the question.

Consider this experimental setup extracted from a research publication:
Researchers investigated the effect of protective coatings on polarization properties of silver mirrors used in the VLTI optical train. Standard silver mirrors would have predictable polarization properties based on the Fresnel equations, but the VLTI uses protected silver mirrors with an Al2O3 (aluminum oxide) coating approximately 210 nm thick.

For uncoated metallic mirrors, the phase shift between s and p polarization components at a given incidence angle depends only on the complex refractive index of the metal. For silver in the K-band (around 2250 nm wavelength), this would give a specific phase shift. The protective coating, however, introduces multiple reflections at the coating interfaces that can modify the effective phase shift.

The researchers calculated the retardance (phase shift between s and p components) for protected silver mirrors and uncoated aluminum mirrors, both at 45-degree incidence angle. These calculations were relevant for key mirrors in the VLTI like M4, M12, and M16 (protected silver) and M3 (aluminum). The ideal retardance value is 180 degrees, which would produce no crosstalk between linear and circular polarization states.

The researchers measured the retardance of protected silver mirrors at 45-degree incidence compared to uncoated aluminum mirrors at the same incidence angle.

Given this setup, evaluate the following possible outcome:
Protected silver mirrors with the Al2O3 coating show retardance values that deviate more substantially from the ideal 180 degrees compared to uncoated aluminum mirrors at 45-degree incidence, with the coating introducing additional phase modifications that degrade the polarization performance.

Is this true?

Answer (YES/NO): YES